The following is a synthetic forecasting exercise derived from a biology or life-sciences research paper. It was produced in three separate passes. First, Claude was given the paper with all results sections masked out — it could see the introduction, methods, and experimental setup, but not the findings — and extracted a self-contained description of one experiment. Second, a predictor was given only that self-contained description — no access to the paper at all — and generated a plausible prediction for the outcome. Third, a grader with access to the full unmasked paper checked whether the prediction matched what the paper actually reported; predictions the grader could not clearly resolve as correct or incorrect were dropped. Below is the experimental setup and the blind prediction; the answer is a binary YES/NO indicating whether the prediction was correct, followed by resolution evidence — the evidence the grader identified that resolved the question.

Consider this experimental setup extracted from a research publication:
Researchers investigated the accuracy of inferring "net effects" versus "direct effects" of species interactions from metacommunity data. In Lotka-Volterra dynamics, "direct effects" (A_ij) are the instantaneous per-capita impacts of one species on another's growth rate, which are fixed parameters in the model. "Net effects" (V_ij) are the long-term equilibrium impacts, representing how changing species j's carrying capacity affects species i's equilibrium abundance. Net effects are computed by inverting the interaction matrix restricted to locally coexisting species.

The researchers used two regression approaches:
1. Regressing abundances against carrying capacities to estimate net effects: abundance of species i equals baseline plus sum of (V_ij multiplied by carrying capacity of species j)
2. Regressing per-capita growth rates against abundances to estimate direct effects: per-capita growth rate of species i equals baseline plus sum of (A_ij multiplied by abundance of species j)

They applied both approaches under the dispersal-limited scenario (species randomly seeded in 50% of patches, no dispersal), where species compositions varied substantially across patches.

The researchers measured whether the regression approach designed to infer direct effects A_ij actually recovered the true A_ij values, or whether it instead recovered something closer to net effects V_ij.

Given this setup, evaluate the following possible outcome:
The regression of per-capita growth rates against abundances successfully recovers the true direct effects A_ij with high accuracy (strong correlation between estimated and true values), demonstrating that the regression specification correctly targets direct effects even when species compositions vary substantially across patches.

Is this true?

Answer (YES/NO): YES